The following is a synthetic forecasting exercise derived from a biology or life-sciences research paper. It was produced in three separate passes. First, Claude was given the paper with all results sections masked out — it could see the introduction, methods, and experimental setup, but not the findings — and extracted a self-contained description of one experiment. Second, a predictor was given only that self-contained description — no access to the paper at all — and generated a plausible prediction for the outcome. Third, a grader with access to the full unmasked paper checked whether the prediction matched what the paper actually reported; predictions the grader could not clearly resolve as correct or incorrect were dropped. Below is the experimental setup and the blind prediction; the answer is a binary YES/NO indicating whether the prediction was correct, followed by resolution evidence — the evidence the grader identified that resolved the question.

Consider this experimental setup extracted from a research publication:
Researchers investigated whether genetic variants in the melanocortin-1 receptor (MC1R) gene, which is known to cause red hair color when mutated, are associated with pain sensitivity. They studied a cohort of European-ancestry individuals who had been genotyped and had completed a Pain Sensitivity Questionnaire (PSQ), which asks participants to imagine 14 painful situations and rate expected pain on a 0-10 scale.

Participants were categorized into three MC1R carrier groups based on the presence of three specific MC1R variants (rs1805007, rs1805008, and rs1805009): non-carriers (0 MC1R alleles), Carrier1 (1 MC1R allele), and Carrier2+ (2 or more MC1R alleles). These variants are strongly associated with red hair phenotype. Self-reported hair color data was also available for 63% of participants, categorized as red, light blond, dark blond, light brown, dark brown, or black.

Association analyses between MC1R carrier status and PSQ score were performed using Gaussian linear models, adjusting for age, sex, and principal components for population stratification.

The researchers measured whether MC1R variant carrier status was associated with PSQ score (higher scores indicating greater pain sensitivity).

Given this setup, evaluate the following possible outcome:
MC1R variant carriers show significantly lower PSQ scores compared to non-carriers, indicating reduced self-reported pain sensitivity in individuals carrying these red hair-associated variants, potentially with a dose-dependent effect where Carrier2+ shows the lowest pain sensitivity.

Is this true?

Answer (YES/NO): NO